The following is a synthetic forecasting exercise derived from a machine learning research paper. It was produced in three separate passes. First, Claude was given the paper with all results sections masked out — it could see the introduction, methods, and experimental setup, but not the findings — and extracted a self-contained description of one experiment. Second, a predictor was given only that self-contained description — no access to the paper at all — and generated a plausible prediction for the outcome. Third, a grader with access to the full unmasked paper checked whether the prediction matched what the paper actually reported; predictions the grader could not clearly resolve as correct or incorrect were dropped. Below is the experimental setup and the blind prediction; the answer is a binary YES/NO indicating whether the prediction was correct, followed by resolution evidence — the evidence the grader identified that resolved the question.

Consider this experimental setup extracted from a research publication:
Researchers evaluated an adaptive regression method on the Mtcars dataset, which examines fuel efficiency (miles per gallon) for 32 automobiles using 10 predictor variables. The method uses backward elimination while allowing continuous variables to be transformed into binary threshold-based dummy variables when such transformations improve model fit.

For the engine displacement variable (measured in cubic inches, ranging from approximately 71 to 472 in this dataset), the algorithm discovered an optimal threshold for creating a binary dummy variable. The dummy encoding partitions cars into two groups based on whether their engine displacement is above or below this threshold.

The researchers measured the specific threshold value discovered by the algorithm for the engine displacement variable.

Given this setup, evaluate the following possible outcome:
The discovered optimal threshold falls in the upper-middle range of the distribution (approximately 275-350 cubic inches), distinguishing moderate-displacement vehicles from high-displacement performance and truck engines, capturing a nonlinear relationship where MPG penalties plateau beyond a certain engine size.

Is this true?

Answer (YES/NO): NO